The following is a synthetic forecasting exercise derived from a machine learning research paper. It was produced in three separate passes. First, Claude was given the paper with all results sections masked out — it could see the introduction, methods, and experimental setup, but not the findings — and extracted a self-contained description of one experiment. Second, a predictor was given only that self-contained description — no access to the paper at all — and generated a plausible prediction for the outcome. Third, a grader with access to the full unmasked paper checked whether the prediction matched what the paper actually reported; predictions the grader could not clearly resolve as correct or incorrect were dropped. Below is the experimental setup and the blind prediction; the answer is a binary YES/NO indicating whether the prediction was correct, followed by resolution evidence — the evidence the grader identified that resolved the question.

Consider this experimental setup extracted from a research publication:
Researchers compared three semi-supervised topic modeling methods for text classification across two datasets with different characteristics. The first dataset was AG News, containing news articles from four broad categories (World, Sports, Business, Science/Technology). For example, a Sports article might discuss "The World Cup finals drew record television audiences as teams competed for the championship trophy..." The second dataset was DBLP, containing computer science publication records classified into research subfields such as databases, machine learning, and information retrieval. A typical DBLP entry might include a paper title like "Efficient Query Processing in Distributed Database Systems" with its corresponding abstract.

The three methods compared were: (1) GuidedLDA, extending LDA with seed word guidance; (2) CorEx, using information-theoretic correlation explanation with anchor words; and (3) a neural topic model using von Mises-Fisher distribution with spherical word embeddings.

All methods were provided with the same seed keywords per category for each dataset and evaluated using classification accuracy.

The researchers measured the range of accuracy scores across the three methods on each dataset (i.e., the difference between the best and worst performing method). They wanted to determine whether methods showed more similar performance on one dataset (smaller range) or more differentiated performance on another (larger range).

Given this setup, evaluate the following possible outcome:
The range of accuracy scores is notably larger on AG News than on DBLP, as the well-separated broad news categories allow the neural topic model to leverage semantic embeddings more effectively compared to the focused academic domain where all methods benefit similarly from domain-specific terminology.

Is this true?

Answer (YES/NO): NO